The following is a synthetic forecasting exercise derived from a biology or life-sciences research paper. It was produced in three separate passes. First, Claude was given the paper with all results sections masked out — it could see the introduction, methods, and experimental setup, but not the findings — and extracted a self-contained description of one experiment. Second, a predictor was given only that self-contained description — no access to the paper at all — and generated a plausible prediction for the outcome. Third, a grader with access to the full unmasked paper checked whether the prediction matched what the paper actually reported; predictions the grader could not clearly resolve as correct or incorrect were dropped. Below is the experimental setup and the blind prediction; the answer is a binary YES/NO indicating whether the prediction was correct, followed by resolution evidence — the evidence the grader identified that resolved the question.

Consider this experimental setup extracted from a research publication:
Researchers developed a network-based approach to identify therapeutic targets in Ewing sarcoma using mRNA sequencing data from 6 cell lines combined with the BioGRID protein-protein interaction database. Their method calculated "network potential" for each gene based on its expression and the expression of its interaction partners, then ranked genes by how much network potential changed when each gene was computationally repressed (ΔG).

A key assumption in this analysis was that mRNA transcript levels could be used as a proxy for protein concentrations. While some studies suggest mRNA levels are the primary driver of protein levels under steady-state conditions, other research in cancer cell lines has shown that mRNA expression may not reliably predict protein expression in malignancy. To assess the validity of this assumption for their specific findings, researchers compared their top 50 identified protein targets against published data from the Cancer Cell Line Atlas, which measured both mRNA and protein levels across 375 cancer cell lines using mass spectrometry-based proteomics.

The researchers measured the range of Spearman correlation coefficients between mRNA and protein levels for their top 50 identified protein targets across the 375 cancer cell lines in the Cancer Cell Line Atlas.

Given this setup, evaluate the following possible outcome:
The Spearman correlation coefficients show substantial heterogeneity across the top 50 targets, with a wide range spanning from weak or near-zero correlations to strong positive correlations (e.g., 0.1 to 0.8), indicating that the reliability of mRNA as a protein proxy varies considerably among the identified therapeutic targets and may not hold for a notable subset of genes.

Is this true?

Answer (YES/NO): YES